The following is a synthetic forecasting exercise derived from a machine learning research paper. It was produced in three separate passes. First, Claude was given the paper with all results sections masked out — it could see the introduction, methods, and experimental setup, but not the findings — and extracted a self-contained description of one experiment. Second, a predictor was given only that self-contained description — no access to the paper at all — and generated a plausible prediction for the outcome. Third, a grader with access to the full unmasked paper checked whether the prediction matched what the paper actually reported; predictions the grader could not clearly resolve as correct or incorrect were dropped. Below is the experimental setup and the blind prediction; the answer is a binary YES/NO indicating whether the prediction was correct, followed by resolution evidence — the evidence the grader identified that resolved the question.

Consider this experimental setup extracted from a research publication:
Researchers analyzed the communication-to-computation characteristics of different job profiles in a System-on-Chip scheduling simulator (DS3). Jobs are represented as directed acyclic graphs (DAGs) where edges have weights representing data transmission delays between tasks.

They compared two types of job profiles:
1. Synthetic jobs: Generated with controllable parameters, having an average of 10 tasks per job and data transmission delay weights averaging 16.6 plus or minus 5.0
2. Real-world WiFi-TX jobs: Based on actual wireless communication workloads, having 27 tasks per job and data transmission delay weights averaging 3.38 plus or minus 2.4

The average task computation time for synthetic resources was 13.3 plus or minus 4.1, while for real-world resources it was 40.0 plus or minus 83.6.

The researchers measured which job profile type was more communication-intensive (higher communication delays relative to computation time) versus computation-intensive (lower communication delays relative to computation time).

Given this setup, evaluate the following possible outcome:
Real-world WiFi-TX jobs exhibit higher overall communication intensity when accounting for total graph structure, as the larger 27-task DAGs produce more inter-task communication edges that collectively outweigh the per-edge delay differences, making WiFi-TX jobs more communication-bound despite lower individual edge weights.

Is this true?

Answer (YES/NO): NO